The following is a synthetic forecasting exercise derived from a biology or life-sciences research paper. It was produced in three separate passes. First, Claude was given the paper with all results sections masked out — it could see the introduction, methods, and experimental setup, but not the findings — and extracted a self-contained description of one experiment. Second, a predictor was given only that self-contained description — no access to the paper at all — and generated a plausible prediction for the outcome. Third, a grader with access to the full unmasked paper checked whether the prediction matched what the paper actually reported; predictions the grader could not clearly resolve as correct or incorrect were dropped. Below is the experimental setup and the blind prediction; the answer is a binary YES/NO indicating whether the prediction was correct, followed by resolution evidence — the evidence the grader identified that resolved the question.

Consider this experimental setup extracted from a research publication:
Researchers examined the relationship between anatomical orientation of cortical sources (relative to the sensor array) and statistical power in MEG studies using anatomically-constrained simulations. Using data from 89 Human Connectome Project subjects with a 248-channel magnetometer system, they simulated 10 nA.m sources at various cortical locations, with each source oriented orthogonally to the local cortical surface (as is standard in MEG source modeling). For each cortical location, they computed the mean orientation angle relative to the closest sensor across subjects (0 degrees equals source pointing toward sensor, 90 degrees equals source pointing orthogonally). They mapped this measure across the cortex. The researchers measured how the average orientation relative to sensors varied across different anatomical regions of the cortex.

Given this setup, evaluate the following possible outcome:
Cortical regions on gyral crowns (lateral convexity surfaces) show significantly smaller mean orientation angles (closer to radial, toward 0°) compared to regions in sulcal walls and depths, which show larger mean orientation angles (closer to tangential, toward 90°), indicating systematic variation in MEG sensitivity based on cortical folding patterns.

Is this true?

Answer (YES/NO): NO